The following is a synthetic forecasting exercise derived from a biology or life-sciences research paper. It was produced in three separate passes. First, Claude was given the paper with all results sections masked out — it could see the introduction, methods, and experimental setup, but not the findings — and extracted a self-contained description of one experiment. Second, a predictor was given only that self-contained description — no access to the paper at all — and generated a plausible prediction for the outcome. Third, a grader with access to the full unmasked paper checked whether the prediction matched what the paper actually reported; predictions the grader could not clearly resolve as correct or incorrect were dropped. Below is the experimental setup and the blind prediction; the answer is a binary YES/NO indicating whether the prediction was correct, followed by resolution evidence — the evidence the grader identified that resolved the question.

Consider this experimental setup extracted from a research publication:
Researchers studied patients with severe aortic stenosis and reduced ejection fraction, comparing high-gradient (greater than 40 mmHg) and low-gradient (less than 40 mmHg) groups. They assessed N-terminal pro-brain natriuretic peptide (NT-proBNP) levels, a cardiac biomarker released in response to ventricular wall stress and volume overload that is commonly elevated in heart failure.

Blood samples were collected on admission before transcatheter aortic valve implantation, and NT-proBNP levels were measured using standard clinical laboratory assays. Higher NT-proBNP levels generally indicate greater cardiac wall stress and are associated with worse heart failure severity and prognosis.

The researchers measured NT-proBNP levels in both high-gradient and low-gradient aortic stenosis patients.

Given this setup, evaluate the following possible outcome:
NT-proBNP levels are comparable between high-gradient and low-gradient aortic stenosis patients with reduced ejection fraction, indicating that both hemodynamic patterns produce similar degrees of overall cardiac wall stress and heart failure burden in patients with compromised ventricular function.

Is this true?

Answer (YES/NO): YES